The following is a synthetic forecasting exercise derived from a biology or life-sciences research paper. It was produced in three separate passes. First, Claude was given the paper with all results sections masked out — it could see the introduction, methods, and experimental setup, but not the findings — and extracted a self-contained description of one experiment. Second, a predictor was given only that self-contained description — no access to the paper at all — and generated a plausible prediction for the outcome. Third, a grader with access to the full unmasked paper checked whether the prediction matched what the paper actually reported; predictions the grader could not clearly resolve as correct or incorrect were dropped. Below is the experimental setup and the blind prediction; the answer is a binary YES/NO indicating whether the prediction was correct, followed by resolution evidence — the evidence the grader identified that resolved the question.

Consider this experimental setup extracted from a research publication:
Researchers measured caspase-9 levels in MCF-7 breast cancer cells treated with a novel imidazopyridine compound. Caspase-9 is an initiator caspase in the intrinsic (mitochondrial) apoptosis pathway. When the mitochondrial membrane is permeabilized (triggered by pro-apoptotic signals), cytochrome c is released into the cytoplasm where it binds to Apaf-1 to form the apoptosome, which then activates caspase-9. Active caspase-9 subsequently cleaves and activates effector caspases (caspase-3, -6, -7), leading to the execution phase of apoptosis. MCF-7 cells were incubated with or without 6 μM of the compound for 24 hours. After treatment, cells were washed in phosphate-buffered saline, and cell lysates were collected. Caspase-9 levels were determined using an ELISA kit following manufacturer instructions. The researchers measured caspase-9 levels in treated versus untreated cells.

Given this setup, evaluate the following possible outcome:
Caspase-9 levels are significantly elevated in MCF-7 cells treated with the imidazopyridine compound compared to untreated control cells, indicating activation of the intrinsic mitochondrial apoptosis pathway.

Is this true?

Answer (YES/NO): YES